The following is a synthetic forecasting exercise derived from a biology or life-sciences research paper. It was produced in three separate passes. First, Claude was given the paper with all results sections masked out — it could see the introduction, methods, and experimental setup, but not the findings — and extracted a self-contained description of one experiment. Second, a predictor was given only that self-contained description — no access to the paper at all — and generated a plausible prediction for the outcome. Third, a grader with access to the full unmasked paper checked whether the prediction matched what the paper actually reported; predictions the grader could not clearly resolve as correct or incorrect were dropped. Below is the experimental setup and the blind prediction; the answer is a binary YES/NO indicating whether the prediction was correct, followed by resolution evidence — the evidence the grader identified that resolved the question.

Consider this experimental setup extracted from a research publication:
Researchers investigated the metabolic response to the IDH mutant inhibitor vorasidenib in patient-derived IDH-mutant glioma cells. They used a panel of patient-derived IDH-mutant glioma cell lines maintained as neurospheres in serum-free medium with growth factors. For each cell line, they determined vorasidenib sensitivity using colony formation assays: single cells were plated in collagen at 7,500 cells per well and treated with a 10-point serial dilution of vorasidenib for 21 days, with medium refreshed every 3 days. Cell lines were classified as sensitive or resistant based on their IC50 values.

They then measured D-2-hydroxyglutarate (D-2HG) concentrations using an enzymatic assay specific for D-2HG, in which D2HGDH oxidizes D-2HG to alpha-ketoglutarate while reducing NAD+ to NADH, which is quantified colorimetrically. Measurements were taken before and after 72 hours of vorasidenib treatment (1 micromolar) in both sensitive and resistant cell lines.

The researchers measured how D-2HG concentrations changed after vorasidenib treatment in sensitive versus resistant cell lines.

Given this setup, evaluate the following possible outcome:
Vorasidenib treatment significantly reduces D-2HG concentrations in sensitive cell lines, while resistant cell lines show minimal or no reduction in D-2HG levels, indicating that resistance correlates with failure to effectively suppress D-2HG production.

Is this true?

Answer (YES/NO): YES